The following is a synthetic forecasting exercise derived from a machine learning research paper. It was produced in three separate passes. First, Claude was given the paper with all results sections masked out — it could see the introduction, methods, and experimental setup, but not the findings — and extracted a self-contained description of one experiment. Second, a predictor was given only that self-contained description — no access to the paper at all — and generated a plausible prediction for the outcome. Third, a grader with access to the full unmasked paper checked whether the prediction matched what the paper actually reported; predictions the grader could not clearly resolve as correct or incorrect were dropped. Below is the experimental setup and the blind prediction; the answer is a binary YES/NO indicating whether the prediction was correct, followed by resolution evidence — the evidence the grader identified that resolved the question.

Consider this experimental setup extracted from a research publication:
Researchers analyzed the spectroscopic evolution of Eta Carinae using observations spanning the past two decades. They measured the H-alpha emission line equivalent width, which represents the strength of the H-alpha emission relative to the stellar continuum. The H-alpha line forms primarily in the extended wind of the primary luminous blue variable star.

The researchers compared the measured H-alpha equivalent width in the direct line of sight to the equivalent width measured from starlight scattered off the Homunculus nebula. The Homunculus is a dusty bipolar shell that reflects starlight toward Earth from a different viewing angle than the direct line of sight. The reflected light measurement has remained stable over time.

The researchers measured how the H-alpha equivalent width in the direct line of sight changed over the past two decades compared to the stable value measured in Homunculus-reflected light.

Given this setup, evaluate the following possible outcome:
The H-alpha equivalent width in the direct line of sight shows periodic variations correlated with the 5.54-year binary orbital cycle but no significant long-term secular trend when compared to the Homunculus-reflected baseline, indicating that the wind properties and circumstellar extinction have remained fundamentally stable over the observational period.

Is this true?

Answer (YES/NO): NO